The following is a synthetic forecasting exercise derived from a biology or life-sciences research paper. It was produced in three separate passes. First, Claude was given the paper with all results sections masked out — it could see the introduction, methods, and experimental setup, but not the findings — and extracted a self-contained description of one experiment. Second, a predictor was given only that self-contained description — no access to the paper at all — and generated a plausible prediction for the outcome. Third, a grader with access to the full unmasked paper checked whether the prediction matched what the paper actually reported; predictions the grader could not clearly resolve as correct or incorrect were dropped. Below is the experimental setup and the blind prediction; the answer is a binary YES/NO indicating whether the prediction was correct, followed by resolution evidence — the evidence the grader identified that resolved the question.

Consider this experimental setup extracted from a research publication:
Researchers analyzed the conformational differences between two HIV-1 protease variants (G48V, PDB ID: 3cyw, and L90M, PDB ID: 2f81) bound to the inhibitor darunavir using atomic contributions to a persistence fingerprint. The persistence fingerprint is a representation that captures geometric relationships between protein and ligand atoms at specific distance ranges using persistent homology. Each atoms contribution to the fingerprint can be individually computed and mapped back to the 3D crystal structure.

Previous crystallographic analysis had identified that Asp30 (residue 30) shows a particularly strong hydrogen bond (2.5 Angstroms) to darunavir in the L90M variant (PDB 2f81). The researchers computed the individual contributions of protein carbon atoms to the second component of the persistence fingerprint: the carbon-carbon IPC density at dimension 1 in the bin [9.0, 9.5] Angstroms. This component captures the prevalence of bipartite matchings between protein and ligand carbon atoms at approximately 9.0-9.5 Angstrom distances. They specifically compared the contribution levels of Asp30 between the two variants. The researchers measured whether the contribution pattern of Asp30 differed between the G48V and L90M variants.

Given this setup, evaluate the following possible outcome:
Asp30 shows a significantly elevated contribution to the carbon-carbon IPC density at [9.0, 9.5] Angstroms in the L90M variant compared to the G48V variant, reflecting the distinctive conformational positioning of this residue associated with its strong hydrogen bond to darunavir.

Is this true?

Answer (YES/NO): YES